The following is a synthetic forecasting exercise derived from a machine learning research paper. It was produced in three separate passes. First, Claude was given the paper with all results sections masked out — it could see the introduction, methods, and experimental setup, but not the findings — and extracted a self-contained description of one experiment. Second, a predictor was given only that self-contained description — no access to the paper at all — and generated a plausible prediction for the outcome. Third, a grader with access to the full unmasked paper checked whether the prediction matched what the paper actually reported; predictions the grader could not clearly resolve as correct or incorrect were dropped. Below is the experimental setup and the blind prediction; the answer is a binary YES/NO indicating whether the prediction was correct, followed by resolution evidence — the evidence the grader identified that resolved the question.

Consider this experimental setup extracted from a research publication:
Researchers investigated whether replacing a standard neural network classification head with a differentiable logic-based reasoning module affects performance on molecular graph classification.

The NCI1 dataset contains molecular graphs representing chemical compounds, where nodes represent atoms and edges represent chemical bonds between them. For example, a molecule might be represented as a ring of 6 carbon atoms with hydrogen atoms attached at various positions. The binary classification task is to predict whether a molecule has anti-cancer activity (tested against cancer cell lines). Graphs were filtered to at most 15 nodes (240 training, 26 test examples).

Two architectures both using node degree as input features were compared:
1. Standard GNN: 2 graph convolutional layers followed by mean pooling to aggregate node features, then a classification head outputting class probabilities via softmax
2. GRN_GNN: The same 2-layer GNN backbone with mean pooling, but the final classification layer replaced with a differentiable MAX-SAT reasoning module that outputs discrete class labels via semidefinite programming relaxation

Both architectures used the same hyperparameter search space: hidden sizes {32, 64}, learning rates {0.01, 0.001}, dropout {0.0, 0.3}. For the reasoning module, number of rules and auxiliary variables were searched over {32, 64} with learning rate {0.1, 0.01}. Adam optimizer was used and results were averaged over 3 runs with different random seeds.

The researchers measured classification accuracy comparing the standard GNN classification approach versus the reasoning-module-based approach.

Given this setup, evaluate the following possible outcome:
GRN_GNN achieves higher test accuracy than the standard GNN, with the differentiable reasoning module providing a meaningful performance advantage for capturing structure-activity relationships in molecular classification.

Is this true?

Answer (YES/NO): NO